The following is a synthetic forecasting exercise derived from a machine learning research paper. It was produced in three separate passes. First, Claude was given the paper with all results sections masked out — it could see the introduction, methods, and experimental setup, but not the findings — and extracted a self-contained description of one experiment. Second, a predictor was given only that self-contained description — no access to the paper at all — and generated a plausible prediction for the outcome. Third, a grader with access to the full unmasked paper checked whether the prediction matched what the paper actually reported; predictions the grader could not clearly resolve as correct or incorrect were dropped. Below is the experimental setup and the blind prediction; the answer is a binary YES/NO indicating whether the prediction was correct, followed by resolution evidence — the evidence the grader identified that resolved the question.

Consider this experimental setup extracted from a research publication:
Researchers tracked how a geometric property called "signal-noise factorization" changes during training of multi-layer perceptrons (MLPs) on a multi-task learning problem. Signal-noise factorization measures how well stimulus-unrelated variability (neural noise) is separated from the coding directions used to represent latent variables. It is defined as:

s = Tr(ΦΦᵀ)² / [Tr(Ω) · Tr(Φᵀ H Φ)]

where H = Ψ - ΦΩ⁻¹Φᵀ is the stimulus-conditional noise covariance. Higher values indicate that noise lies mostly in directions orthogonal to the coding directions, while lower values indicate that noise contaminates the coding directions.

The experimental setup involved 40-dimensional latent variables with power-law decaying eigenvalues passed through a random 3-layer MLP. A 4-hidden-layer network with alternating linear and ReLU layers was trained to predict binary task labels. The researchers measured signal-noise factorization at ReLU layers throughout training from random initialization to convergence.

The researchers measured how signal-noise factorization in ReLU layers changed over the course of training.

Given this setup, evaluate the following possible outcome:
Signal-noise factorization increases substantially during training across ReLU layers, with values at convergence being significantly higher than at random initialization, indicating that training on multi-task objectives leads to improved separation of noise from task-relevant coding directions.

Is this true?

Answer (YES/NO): YES